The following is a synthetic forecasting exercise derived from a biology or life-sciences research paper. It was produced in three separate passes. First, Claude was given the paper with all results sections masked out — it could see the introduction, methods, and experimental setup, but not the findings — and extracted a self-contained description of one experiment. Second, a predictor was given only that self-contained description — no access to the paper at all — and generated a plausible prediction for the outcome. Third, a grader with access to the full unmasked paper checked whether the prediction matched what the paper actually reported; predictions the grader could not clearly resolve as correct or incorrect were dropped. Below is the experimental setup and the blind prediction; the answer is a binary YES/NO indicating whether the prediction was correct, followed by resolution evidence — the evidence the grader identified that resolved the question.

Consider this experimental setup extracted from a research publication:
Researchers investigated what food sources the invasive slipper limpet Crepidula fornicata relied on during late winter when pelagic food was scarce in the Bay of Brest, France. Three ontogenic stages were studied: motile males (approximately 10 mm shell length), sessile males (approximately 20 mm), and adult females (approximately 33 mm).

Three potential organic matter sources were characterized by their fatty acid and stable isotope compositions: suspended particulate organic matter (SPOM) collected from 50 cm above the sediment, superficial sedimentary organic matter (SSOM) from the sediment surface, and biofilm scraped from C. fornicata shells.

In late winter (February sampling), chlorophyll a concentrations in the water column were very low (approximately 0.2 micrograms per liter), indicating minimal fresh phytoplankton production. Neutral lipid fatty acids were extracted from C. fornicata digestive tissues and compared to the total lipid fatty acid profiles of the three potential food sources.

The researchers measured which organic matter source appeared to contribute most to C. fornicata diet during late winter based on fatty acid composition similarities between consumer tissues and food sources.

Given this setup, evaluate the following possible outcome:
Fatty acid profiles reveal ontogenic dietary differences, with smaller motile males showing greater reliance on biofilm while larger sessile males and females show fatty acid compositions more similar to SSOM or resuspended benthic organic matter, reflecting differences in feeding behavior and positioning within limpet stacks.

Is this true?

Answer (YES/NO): NO